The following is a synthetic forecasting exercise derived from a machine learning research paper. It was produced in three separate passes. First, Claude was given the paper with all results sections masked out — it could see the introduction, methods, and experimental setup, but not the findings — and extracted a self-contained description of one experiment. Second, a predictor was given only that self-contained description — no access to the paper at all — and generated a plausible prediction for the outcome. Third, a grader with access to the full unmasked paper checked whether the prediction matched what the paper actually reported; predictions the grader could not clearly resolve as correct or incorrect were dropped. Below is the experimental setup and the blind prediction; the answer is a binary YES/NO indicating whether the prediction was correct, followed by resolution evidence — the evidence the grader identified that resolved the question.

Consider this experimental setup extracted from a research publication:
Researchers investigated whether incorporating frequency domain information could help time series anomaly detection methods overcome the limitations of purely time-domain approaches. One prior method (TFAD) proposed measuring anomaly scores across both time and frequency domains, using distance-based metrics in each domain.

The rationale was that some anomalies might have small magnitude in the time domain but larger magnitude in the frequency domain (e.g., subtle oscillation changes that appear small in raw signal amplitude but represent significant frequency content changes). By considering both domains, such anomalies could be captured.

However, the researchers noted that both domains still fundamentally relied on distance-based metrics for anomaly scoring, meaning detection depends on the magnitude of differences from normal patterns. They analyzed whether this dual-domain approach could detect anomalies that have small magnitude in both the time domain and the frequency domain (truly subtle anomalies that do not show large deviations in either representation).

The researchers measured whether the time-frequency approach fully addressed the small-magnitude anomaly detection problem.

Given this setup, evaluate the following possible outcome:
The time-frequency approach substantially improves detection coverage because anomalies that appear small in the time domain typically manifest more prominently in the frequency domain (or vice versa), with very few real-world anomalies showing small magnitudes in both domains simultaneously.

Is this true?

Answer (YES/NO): NO